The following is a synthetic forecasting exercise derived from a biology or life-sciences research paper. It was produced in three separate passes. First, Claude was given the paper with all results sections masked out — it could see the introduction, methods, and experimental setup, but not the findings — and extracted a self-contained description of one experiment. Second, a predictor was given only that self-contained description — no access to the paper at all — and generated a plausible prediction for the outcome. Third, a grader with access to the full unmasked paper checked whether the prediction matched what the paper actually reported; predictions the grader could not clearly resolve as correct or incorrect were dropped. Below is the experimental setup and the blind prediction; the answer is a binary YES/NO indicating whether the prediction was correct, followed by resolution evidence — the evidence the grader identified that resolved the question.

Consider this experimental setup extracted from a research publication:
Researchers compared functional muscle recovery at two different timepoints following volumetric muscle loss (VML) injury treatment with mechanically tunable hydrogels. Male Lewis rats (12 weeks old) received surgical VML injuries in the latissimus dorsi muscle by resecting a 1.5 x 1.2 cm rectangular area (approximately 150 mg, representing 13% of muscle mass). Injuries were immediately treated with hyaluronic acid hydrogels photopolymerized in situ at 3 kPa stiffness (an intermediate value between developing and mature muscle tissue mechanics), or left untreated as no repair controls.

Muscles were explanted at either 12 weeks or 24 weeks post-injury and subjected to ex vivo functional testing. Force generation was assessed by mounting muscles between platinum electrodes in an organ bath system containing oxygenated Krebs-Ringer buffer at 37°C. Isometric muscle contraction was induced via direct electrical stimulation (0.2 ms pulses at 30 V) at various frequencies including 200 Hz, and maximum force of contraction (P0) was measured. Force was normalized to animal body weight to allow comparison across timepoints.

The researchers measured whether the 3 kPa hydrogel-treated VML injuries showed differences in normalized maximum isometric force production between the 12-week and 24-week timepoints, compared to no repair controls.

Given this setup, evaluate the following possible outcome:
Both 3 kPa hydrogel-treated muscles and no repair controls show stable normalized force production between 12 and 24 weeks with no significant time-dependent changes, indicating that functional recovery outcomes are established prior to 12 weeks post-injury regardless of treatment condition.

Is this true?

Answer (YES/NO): YES